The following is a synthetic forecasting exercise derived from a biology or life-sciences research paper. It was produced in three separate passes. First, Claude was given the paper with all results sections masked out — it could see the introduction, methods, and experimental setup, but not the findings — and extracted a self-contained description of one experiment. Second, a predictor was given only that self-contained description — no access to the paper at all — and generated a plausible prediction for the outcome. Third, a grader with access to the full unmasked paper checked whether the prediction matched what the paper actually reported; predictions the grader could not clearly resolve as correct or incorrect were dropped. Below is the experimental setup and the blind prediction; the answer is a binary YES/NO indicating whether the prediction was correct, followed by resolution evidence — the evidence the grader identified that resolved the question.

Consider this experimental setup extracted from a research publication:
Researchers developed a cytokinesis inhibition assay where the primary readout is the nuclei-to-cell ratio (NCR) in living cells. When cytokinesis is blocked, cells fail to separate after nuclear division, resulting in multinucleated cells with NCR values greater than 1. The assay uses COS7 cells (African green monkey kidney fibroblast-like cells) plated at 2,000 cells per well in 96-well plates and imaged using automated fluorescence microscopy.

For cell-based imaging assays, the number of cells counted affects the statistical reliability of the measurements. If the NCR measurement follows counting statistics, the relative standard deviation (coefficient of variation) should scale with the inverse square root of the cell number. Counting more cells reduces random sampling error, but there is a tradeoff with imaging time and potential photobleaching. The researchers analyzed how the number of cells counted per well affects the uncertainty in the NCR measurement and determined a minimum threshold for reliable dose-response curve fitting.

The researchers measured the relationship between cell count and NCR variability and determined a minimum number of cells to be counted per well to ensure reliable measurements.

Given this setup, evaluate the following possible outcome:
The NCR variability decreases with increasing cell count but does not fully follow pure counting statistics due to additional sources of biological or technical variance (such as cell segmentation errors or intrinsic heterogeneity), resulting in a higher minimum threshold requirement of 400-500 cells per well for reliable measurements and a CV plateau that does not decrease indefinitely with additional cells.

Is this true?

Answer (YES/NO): NO